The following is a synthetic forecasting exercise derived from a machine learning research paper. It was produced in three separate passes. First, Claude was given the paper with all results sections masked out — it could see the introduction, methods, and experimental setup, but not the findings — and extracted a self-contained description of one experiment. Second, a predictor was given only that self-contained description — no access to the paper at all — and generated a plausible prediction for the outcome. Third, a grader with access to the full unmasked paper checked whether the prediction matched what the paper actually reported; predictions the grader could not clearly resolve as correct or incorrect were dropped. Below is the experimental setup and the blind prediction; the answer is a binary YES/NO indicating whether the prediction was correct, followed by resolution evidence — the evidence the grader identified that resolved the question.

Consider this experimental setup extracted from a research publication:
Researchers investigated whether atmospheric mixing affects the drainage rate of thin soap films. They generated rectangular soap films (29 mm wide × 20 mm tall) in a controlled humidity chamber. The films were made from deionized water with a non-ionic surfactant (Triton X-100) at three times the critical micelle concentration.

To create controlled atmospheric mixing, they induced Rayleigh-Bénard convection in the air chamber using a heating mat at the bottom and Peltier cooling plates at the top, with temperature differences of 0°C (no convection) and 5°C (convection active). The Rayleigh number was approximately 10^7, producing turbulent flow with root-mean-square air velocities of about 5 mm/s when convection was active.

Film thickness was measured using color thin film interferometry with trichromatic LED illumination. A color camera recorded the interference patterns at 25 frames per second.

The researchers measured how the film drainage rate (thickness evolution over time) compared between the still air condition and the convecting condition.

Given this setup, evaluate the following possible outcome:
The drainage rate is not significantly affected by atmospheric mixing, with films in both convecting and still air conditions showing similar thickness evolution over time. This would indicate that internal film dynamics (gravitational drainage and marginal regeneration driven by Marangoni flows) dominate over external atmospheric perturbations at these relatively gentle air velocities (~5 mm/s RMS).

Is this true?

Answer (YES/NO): YES